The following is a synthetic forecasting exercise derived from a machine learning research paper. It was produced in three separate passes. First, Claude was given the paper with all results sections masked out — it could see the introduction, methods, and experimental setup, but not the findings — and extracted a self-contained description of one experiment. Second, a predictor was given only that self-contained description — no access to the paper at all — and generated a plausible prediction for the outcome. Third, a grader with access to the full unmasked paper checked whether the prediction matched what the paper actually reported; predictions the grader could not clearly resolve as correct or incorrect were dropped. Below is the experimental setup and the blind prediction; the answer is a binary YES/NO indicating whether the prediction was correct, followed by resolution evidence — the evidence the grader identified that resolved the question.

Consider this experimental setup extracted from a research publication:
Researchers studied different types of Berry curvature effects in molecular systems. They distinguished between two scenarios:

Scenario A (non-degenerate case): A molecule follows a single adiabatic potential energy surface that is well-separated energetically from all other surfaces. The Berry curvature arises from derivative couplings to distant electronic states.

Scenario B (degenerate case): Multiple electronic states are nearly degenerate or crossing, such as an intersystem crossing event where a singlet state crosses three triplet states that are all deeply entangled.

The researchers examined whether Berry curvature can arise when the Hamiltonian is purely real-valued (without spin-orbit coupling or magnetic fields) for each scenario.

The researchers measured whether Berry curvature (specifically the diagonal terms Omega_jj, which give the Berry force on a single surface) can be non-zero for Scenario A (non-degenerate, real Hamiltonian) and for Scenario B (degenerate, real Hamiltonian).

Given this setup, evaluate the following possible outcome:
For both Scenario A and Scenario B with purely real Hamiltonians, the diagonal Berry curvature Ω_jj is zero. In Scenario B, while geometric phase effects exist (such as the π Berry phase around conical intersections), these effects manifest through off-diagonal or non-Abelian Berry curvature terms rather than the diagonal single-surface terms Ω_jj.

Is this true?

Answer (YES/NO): YES